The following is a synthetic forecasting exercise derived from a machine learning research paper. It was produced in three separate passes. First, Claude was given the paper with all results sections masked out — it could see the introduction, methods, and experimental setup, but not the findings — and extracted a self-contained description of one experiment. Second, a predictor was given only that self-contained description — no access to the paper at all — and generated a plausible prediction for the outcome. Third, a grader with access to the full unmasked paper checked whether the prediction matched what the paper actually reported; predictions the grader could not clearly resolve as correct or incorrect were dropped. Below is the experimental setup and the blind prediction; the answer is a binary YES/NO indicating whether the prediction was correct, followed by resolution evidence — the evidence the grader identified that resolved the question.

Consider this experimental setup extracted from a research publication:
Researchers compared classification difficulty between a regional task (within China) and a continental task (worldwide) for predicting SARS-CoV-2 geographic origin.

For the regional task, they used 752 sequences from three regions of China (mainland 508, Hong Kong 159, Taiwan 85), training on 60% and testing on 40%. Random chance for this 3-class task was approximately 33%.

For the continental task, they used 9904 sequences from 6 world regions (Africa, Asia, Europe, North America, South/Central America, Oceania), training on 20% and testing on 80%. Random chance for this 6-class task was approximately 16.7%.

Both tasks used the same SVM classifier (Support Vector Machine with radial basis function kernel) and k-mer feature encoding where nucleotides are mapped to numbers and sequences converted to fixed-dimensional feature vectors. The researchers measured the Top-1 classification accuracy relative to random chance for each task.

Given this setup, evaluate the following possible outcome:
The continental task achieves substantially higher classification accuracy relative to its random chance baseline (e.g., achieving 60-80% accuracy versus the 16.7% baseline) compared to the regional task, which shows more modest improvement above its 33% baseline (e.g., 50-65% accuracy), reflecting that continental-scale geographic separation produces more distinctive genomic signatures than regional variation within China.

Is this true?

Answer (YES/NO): NO